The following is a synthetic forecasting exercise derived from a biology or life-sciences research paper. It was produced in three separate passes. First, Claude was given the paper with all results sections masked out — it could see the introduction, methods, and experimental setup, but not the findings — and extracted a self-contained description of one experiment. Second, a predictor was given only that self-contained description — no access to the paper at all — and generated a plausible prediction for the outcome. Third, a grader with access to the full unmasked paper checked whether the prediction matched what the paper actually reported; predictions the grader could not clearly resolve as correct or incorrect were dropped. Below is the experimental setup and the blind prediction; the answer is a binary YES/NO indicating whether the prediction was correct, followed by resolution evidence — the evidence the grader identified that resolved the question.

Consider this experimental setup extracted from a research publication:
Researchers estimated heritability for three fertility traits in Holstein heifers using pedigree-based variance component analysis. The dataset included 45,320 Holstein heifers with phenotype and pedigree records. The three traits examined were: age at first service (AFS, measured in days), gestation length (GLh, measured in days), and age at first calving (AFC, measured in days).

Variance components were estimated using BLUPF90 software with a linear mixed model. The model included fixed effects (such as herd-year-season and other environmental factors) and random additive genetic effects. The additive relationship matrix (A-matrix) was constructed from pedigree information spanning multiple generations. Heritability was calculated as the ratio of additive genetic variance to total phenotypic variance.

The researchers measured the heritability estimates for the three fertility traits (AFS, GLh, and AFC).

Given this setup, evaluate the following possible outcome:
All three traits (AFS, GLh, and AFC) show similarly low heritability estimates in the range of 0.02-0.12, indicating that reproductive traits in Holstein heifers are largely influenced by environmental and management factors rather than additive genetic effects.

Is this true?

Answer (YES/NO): NO